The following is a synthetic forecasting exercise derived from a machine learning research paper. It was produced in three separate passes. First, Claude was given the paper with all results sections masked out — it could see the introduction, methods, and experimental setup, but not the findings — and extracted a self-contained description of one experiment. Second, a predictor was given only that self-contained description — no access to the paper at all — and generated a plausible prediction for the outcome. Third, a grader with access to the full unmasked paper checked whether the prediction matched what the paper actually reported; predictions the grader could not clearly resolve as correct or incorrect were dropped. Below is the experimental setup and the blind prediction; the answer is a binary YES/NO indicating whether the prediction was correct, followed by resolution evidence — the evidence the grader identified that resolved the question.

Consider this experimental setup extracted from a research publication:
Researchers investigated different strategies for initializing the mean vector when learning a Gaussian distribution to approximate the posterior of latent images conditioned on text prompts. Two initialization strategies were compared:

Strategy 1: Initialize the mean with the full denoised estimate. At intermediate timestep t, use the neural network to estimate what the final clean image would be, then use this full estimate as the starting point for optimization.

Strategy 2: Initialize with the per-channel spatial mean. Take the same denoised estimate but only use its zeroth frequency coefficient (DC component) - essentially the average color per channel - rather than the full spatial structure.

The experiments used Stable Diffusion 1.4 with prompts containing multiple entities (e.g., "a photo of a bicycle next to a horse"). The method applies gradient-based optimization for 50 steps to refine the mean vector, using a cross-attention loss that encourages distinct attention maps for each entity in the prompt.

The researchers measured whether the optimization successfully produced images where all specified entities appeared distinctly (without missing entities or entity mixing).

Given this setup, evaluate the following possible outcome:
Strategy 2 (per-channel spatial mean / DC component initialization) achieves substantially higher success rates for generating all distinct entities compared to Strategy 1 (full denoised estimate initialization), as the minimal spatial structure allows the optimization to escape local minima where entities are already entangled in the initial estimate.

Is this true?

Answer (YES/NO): YES